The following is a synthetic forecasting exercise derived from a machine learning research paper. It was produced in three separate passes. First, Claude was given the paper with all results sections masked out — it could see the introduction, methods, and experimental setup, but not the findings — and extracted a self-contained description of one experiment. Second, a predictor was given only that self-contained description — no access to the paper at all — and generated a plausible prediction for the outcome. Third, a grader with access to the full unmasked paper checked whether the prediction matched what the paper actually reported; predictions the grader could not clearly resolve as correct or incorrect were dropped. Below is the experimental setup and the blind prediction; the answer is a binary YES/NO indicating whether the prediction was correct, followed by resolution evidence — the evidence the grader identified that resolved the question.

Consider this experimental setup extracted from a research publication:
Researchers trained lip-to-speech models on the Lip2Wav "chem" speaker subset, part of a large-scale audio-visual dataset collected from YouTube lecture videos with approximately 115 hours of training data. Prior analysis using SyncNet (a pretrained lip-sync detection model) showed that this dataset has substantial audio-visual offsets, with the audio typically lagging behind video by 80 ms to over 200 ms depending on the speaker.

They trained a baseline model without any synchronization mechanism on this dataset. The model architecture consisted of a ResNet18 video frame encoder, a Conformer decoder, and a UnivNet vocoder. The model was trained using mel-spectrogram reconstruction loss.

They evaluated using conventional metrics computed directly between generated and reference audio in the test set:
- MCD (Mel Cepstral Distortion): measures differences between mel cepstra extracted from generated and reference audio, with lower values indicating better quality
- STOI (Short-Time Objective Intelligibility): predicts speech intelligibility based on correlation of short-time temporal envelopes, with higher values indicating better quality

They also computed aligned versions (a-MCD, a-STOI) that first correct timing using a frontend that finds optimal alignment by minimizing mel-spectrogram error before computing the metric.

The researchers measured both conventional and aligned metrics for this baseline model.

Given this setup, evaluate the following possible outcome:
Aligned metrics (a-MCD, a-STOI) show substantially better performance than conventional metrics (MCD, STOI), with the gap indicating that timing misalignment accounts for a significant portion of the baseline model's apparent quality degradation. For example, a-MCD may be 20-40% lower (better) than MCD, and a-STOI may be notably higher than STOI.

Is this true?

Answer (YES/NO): NO